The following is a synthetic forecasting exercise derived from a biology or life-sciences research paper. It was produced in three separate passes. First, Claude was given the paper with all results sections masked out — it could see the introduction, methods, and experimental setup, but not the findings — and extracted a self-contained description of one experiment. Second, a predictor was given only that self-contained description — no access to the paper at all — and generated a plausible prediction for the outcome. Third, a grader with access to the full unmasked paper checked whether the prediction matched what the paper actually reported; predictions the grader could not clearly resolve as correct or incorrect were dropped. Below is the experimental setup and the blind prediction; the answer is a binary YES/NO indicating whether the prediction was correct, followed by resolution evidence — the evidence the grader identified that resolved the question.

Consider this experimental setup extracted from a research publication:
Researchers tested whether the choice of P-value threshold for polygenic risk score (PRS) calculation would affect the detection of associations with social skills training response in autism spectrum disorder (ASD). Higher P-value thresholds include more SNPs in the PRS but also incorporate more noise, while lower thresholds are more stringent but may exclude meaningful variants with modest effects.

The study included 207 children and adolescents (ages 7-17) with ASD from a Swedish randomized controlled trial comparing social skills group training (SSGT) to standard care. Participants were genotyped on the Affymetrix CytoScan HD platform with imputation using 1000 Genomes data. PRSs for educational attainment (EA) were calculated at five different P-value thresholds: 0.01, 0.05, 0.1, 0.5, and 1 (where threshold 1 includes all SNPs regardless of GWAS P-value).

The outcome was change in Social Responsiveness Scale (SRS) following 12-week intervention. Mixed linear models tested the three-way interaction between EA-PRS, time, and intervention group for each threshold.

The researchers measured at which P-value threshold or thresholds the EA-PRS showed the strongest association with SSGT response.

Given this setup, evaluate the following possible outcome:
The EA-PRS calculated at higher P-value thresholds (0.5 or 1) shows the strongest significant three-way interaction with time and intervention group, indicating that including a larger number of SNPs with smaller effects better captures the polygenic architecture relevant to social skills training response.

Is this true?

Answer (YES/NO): NO